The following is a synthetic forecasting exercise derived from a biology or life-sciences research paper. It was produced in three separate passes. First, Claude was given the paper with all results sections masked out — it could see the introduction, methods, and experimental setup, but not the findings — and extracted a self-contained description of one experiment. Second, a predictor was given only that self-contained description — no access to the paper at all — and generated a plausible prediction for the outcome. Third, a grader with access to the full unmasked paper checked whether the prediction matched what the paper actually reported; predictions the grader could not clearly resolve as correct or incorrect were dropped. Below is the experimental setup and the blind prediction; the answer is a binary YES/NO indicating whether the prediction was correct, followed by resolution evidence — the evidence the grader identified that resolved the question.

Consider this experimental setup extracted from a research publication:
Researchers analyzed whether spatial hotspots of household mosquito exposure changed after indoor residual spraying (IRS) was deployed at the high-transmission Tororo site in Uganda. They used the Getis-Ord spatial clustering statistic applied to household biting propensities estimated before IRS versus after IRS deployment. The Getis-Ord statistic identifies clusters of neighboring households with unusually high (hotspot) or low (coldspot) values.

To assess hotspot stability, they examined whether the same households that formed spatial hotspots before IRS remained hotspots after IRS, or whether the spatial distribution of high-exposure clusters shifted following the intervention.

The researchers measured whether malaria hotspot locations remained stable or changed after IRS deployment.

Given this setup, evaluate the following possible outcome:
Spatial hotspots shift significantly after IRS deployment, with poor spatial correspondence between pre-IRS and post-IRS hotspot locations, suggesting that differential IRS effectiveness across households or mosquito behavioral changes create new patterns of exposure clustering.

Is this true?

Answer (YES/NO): YES